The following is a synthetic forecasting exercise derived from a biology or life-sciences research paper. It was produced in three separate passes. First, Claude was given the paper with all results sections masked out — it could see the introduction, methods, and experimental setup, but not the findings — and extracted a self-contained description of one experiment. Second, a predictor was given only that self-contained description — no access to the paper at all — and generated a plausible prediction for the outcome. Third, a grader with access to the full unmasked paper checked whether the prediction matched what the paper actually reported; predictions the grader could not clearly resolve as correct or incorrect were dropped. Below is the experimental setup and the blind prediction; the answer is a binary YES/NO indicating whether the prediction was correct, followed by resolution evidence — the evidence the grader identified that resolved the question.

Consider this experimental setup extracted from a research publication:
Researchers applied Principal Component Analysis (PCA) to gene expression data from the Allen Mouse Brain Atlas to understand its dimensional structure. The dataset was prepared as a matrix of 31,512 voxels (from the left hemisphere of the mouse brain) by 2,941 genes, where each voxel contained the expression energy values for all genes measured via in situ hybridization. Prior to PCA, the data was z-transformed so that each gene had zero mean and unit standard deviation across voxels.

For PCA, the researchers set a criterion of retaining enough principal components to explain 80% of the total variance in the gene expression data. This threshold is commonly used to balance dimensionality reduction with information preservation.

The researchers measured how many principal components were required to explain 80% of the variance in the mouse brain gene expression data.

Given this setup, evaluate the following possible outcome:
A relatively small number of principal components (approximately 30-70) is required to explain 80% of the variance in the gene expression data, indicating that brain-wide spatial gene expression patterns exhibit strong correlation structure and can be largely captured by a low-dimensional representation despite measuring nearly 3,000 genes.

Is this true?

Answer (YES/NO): NO